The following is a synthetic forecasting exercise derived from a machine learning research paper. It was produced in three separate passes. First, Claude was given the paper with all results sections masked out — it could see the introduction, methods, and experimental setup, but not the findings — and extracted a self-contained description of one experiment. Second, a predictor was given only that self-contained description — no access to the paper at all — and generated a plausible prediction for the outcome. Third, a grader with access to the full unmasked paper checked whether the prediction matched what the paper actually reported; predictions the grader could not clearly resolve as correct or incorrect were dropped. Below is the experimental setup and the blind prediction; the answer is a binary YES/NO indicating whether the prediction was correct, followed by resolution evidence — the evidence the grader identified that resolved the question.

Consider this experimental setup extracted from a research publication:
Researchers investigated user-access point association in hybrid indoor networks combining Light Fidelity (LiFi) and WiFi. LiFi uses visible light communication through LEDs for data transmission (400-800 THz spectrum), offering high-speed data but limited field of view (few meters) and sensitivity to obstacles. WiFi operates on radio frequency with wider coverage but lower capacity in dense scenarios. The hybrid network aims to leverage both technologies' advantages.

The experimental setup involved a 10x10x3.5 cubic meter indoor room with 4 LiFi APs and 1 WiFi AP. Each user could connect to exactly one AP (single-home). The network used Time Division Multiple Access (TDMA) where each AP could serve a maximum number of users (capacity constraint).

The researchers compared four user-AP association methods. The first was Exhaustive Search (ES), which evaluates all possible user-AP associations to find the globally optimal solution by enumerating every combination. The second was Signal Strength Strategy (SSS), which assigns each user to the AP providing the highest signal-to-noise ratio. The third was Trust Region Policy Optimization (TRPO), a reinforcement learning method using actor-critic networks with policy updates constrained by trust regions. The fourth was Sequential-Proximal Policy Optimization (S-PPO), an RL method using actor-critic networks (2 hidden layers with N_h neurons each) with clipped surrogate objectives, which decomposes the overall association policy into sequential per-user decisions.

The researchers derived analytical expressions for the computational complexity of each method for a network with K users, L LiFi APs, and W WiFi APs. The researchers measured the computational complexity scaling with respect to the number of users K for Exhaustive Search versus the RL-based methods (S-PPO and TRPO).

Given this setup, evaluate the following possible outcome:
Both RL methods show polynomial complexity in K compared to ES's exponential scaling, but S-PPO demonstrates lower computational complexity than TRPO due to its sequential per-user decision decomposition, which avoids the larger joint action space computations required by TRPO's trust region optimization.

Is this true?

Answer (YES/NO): NO